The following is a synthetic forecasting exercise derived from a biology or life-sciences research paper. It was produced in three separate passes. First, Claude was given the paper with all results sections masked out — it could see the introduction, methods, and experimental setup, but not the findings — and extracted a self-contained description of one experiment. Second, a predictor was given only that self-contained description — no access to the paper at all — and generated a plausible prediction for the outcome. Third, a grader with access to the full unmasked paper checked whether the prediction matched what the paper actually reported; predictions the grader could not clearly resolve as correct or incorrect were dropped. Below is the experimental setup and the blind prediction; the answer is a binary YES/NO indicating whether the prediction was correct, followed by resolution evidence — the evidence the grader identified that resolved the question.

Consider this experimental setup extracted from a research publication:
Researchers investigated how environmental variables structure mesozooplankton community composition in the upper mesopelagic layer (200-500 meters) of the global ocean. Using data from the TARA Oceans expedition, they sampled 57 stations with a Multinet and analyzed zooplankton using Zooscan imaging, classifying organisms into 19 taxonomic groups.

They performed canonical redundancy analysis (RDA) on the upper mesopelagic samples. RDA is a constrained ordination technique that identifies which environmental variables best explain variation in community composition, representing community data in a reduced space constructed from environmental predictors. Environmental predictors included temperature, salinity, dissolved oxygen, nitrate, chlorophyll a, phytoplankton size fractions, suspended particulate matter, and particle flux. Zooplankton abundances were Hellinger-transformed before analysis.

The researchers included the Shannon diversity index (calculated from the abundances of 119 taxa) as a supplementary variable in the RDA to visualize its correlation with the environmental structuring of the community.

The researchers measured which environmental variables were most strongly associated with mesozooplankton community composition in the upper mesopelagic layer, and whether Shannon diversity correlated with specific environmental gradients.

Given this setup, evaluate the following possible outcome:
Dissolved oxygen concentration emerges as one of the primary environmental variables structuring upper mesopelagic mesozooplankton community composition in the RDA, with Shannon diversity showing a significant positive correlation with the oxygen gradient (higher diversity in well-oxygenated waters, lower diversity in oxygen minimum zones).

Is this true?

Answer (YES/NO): NO